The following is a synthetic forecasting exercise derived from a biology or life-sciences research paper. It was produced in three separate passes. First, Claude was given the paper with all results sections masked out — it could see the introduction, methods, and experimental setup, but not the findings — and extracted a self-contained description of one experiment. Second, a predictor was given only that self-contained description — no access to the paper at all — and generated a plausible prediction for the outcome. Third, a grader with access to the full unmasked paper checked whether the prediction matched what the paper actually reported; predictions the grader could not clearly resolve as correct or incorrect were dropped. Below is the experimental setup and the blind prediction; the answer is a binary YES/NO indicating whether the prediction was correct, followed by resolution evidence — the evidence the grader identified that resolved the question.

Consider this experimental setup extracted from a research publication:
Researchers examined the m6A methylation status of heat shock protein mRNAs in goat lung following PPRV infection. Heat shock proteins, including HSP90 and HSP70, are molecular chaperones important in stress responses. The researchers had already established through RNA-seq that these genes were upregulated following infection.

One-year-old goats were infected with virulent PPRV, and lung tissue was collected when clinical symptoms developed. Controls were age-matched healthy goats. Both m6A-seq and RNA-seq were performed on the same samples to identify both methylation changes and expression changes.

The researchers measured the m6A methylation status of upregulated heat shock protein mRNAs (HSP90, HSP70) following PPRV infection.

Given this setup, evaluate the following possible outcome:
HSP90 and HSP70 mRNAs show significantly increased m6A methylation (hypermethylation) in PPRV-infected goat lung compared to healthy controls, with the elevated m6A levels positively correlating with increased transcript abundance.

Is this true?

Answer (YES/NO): NO